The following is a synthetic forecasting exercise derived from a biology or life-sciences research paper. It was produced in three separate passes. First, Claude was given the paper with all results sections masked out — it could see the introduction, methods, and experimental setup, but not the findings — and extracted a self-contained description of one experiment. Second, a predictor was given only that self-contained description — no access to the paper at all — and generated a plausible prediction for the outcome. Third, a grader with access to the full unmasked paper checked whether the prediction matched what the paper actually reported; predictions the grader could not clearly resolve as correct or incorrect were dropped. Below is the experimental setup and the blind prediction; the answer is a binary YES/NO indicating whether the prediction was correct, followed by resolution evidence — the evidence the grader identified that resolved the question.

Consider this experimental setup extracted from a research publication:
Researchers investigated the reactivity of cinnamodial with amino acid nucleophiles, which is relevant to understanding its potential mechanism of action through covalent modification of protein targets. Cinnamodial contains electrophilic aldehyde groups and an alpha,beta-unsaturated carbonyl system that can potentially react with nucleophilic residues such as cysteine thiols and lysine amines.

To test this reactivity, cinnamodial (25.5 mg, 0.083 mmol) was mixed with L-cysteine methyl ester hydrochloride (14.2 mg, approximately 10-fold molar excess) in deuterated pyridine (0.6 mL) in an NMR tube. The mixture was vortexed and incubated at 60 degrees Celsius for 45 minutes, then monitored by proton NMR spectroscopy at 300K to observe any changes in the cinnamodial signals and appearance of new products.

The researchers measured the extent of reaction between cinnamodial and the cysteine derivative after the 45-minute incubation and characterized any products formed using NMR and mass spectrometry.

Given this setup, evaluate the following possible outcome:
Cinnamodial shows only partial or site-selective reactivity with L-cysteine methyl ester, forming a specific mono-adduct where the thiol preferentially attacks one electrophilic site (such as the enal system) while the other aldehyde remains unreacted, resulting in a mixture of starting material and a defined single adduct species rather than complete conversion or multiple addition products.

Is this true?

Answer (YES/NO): NO